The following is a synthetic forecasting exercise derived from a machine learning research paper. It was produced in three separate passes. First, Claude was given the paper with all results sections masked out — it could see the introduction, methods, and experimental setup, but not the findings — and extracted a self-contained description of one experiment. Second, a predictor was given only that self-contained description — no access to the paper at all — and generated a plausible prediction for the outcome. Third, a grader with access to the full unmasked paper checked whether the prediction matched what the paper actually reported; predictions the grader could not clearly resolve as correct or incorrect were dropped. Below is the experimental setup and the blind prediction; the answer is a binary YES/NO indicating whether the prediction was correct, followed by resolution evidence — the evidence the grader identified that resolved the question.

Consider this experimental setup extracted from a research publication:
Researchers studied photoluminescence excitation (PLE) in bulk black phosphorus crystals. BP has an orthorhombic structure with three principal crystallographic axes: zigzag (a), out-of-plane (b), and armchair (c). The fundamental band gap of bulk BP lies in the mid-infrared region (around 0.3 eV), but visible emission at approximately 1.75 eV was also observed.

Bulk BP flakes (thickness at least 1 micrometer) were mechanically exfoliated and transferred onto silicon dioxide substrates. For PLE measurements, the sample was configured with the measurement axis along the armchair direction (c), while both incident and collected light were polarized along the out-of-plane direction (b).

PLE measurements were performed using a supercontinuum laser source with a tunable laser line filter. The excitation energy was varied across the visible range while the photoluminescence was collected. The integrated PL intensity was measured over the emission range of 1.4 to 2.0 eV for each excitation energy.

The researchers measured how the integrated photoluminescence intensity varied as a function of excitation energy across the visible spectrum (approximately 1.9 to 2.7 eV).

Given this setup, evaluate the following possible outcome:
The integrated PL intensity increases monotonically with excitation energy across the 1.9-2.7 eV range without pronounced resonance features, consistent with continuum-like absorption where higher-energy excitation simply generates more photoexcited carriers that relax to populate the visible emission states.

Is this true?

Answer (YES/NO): NO